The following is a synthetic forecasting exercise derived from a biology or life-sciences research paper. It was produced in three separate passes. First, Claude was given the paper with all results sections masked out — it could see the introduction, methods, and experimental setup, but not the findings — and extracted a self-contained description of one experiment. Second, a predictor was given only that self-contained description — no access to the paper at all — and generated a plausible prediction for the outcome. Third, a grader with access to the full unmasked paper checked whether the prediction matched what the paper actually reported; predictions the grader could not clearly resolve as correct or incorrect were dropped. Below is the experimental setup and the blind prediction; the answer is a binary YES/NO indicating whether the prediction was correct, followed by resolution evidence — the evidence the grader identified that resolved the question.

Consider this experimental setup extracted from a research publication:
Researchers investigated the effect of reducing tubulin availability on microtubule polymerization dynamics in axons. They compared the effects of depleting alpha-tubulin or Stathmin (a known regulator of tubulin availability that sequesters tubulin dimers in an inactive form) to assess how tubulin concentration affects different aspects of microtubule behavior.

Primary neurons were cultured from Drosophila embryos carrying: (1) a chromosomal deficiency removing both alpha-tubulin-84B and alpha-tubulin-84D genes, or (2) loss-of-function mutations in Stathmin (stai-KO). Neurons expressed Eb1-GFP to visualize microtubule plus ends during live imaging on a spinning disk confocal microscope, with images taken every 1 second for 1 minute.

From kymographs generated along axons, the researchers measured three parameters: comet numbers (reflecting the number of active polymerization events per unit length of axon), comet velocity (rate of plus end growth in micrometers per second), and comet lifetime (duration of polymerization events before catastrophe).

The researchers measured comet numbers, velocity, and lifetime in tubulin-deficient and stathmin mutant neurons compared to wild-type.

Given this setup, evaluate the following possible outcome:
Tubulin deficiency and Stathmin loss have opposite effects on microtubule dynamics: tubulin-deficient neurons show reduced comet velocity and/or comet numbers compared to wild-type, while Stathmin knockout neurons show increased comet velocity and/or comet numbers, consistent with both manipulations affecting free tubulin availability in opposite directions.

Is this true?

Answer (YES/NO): NO